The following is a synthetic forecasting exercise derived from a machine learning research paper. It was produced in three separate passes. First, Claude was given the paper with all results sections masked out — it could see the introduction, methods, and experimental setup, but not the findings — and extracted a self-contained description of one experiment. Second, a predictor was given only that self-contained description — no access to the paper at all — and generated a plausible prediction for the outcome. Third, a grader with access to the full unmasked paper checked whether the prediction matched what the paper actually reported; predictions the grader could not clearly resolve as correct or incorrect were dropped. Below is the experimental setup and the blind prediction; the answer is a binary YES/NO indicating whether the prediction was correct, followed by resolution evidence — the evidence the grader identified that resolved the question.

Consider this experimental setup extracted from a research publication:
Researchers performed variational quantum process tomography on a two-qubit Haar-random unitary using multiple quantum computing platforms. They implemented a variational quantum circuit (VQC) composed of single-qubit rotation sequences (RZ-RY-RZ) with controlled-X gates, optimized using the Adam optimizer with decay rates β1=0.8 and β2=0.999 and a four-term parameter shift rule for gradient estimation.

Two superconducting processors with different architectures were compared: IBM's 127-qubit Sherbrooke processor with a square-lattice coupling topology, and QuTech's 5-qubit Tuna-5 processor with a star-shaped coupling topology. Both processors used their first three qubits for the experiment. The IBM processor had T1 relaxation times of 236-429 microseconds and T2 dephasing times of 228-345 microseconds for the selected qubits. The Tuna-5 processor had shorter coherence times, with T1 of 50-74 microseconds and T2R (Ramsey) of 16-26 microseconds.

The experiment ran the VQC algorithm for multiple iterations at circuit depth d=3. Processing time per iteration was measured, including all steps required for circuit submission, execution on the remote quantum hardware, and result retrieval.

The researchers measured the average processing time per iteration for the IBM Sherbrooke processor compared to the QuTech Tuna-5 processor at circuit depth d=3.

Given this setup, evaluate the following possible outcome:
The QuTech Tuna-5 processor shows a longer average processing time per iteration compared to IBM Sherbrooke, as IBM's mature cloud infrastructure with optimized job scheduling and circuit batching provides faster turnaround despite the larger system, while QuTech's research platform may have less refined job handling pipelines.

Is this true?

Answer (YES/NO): YES